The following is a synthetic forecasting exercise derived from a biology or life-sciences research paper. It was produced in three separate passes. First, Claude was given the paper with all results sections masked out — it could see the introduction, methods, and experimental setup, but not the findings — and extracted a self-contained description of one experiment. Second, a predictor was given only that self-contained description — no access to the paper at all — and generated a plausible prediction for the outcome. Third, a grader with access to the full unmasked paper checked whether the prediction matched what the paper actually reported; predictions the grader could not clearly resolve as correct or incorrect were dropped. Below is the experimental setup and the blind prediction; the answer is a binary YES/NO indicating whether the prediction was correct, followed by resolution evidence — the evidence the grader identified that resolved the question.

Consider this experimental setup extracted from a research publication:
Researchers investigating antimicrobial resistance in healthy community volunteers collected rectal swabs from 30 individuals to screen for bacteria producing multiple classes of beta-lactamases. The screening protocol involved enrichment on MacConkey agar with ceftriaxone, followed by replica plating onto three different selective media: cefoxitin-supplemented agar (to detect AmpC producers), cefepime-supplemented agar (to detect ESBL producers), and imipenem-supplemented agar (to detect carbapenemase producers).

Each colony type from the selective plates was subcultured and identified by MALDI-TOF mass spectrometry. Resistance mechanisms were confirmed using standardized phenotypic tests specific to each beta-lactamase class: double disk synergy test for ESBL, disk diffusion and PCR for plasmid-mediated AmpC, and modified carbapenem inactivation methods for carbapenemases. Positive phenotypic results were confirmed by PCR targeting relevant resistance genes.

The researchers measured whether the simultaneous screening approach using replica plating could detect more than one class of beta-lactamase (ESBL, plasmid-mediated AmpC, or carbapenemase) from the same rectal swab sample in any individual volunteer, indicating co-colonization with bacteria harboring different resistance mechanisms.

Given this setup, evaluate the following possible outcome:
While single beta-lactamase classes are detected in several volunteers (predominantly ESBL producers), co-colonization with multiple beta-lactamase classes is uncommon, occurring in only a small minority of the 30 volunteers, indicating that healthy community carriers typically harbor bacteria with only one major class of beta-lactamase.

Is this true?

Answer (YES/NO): YES